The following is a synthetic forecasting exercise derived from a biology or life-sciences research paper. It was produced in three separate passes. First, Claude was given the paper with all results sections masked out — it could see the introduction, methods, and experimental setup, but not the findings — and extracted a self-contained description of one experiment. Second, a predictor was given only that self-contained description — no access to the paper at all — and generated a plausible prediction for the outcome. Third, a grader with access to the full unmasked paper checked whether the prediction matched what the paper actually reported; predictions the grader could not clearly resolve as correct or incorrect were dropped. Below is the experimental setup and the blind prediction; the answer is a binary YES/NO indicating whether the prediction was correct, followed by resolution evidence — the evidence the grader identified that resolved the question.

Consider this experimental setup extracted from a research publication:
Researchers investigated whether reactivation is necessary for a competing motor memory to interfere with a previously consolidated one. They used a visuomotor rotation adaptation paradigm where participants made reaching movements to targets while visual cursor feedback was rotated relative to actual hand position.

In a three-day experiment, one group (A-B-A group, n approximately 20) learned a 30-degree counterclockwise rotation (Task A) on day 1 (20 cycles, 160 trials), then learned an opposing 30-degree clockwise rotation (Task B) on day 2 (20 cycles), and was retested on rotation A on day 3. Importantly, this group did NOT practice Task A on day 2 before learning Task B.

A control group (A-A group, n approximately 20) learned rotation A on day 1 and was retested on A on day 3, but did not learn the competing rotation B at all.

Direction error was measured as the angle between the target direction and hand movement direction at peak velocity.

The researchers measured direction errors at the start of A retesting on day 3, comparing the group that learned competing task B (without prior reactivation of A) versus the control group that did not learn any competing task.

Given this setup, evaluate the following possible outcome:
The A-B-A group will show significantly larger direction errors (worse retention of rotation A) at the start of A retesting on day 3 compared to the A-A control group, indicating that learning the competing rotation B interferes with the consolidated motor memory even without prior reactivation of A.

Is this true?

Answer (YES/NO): YES